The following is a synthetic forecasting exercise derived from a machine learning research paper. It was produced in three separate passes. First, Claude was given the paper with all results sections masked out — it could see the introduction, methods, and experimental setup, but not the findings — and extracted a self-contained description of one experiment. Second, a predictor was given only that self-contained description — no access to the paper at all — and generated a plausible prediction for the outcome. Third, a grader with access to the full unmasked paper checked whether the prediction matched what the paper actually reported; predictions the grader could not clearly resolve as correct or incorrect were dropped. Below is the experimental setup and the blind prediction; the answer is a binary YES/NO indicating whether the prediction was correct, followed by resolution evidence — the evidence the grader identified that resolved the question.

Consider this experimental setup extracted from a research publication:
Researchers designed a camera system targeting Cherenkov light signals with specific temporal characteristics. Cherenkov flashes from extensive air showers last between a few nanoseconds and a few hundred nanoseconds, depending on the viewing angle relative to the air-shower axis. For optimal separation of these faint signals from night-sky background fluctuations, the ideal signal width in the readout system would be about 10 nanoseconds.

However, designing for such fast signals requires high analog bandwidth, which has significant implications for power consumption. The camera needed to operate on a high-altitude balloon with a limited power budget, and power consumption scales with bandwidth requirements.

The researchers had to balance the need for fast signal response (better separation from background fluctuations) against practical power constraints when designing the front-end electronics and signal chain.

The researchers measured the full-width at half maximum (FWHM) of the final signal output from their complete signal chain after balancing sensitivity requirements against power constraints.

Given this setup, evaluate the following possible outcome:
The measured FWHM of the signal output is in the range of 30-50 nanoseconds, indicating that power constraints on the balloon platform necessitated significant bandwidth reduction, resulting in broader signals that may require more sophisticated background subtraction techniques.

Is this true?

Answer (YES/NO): YES